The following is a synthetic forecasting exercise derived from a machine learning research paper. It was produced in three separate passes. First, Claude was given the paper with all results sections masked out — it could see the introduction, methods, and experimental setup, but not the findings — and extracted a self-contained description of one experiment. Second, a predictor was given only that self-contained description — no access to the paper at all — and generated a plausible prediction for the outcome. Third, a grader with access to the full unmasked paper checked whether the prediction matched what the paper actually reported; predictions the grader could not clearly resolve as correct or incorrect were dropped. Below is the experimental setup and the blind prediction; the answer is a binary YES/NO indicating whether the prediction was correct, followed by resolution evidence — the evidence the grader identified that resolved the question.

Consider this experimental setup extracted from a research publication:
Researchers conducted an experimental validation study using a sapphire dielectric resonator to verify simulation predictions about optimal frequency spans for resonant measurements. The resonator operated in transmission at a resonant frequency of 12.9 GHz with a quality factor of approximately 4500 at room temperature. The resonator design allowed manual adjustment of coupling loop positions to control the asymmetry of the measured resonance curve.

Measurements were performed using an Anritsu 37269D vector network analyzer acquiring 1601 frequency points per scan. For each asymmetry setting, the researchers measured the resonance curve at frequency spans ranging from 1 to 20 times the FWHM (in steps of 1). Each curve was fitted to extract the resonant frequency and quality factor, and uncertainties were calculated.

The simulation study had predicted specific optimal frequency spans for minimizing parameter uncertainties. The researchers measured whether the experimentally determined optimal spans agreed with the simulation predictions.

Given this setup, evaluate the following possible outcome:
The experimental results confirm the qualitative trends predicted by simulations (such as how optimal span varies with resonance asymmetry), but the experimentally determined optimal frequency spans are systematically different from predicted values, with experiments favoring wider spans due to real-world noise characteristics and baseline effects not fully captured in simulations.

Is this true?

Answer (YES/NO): NO